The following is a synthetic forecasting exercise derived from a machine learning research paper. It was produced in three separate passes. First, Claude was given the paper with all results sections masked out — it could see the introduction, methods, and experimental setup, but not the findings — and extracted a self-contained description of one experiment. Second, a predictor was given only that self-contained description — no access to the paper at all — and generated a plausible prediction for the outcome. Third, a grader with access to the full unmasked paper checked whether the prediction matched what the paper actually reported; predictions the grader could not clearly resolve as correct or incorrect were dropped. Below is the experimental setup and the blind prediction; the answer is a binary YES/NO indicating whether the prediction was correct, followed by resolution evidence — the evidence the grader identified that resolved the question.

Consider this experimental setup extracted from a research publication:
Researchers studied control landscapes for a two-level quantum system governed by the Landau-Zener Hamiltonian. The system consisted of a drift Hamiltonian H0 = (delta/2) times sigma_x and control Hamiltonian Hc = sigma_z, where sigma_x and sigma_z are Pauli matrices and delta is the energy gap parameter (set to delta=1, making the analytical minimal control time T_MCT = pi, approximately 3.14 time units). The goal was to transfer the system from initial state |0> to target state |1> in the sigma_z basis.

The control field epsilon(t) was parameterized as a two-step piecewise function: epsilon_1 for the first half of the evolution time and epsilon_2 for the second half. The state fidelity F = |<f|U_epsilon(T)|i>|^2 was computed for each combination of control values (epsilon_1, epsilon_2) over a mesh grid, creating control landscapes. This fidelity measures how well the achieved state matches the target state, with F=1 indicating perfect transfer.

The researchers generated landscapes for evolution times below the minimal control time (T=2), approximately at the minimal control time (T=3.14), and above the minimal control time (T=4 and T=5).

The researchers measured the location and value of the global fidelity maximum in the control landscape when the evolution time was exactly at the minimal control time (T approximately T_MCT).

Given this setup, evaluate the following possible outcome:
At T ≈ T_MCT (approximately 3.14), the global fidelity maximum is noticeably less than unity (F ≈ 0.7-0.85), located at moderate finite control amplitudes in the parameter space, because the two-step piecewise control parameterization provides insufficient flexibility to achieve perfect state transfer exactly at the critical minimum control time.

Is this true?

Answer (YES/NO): NO